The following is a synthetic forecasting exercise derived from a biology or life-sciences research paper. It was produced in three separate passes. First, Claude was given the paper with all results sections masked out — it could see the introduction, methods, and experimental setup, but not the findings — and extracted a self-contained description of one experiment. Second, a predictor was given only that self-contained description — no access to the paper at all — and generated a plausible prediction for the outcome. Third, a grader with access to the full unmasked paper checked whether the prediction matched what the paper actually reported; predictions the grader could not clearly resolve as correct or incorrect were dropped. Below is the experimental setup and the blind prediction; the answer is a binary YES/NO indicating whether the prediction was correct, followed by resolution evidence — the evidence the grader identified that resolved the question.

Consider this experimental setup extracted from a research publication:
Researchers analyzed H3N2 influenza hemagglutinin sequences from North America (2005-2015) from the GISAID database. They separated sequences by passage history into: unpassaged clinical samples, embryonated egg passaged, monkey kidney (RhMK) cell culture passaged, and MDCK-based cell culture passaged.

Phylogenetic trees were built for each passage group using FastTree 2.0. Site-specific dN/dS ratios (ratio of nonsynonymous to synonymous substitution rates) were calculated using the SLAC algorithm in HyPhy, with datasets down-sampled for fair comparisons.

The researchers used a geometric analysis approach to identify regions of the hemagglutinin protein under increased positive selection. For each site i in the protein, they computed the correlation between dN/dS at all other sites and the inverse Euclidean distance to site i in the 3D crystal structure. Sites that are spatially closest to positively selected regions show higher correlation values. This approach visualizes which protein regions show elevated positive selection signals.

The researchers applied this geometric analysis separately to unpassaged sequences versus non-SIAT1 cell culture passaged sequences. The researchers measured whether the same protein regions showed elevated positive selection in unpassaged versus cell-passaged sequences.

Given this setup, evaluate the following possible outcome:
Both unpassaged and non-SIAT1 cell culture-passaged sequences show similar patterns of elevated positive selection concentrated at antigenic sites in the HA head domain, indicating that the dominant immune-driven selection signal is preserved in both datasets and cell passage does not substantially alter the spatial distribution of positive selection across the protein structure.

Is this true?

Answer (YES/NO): NO